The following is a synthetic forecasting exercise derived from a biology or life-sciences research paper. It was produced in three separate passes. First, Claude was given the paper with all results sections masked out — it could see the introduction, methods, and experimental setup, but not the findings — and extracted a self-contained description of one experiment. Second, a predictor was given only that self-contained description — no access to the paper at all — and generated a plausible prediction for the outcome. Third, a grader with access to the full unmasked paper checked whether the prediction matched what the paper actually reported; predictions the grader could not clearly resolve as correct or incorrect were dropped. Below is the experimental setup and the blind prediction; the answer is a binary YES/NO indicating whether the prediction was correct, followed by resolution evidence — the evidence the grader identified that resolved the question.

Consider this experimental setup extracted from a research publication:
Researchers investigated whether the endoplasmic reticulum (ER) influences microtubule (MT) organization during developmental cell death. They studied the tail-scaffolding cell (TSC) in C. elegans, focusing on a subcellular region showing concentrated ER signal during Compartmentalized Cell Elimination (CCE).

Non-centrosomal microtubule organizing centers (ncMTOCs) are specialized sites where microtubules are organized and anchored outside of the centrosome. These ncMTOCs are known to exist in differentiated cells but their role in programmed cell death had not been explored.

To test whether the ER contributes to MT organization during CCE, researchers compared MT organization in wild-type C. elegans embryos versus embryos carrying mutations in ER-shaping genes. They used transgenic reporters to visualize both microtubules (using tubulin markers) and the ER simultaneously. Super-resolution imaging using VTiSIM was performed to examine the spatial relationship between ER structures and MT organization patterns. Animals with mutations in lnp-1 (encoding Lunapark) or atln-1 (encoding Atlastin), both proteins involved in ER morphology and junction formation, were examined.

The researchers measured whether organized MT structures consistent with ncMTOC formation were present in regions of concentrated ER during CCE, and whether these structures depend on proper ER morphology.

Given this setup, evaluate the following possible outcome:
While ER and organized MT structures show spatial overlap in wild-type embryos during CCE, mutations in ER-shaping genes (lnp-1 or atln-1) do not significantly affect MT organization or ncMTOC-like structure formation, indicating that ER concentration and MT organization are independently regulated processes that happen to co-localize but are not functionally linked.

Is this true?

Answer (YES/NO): NO